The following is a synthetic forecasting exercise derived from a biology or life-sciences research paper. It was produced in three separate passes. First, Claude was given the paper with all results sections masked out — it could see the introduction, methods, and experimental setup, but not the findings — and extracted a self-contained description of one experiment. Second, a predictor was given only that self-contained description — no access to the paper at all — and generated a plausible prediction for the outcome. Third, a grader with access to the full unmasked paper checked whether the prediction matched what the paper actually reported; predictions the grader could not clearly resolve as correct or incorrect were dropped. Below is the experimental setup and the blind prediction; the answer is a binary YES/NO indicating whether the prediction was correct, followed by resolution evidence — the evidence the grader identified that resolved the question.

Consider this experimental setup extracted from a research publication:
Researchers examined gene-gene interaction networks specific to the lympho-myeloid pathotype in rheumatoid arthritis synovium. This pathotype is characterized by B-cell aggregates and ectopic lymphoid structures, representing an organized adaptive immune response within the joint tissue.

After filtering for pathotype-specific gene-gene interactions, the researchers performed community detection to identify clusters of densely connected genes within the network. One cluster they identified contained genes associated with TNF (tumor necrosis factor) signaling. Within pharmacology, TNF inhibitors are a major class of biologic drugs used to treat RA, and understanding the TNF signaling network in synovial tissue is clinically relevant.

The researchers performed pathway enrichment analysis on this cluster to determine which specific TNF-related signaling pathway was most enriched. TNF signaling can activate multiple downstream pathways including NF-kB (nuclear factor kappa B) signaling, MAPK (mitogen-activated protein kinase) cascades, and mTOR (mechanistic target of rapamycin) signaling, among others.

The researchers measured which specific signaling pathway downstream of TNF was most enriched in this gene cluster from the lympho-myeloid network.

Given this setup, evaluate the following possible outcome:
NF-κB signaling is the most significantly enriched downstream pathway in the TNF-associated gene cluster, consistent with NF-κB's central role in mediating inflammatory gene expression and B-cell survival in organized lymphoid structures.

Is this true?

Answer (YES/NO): NO